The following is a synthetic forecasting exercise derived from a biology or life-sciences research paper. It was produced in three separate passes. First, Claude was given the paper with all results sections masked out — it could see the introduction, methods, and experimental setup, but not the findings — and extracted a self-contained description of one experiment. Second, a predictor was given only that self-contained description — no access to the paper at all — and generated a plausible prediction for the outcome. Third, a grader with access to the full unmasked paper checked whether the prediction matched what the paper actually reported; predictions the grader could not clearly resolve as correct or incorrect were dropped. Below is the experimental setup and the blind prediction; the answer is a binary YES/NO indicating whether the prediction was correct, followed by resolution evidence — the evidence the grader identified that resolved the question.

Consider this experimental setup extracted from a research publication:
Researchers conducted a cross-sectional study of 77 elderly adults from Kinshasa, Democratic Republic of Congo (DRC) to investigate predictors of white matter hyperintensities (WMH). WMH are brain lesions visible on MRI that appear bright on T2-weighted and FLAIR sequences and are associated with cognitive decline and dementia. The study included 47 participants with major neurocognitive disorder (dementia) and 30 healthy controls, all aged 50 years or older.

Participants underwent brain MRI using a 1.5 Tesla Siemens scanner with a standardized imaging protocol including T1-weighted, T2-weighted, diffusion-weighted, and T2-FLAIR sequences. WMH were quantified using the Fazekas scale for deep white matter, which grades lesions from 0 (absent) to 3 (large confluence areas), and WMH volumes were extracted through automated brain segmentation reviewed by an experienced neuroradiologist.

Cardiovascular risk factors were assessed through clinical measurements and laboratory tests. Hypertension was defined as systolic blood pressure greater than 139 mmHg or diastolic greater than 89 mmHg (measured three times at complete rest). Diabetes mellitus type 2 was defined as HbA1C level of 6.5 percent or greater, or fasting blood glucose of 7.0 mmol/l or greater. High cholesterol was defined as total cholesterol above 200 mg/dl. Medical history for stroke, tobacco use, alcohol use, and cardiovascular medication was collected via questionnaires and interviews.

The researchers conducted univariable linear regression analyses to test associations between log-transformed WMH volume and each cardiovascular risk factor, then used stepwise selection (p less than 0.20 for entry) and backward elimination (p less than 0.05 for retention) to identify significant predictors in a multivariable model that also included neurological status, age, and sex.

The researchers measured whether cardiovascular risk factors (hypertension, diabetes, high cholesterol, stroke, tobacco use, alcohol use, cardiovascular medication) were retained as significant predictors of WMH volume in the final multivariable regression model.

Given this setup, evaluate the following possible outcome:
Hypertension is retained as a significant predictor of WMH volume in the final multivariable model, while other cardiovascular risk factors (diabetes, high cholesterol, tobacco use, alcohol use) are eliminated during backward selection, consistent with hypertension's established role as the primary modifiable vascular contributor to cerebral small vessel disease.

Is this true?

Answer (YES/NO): NO